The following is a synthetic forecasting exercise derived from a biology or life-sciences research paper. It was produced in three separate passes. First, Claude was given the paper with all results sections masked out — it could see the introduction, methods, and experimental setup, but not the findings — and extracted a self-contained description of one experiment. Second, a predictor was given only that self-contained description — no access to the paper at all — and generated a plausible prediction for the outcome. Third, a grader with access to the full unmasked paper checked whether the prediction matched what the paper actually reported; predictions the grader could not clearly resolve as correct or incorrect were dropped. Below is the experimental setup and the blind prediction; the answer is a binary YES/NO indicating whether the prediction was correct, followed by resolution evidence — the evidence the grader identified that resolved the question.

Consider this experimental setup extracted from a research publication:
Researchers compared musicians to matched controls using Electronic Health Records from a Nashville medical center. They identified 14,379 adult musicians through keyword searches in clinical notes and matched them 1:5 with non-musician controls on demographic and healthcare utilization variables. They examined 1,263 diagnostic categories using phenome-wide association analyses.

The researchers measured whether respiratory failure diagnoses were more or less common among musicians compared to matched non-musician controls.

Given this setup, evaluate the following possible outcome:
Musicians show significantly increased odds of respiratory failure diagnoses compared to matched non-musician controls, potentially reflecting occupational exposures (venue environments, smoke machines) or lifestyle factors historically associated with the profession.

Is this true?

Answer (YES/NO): NO